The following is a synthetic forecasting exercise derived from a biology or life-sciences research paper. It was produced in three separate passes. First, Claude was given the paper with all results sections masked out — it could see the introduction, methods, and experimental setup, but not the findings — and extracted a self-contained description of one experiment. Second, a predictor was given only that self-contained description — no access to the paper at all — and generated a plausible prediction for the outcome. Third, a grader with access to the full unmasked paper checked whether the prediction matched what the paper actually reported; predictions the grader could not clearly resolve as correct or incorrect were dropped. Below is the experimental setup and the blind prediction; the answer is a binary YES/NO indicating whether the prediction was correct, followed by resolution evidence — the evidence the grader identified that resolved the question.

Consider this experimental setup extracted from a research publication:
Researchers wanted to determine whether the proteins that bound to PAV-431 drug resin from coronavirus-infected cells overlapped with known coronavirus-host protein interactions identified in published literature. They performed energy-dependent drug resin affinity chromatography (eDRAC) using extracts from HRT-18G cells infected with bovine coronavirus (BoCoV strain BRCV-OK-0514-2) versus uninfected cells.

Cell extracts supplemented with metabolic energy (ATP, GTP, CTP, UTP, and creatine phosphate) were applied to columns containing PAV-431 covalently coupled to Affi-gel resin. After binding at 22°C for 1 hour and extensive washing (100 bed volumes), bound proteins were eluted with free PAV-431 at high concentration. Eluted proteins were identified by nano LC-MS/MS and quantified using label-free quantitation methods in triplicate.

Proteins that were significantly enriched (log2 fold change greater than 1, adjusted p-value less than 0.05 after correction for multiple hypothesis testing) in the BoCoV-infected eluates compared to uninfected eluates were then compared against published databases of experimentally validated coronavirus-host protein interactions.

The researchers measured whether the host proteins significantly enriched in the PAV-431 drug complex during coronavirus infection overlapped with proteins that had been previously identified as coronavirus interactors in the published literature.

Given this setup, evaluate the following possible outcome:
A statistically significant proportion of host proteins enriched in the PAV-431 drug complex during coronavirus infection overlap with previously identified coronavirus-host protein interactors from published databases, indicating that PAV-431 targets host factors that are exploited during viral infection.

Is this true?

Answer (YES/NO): YES